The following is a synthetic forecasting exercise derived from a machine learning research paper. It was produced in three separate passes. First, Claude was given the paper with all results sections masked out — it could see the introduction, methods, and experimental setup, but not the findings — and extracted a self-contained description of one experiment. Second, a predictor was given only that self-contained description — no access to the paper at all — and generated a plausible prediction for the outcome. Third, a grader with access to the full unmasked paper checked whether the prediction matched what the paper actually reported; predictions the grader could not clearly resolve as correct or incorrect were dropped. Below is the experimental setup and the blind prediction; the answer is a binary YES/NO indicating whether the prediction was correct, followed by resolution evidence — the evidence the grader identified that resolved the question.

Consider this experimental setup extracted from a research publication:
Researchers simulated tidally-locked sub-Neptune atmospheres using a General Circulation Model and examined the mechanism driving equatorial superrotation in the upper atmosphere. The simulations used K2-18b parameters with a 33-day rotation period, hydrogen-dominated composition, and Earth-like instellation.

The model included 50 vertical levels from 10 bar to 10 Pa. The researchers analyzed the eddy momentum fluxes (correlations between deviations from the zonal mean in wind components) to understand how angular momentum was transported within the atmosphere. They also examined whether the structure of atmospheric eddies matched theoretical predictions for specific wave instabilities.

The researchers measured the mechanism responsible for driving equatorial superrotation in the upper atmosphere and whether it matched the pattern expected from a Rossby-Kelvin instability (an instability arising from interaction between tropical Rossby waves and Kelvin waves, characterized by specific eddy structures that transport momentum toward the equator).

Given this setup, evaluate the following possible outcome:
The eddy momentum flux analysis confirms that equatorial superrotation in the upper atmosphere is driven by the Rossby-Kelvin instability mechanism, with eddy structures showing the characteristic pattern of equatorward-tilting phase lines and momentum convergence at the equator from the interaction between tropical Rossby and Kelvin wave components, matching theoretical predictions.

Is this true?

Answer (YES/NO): NO